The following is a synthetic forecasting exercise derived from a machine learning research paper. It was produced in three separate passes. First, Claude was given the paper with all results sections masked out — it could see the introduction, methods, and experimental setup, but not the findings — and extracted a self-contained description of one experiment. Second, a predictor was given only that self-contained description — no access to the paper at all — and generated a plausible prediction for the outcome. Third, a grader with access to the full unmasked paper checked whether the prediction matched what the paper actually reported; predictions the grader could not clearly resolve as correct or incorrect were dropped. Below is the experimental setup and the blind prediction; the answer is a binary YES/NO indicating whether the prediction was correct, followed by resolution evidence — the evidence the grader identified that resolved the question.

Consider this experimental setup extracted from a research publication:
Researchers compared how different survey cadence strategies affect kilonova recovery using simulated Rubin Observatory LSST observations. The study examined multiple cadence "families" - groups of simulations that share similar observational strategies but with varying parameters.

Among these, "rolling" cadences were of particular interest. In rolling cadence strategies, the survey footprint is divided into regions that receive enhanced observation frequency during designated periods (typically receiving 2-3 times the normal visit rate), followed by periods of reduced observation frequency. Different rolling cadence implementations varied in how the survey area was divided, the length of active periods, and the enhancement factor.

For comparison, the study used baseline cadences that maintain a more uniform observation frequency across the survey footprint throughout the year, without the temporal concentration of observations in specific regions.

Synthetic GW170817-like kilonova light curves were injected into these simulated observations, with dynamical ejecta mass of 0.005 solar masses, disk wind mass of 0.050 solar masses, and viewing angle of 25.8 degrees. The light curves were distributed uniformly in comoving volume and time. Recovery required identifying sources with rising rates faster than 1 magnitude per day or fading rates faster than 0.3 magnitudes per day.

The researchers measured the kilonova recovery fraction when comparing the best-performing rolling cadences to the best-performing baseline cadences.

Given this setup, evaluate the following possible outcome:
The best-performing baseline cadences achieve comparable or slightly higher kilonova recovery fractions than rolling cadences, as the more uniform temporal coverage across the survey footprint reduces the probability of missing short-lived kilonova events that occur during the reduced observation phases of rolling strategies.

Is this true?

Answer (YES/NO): NO